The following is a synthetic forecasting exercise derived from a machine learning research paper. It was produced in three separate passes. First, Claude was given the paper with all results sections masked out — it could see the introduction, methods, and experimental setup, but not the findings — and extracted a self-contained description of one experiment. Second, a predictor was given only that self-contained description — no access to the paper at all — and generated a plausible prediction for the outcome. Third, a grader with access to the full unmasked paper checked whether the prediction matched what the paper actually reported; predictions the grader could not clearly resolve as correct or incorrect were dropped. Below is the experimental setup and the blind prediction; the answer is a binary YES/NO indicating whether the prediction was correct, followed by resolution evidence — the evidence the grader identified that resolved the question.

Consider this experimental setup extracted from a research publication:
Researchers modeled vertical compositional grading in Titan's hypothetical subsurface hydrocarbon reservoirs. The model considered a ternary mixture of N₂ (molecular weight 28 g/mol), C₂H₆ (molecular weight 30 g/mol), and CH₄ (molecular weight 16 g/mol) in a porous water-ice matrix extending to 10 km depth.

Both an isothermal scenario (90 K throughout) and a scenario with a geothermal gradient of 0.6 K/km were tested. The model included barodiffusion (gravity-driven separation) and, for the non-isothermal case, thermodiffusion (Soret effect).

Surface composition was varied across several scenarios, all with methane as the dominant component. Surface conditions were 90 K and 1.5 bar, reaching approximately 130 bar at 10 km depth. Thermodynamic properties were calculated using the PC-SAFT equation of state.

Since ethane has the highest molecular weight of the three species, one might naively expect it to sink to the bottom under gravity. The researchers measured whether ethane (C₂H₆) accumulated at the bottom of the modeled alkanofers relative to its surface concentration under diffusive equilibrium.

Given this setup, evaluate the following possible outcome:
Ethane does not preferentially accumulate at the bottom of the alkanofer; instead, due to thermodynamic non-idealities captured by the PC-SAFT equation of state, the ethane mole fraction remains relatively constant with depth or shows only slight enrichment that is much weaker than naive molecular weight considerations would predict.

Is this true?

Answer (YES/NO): YES